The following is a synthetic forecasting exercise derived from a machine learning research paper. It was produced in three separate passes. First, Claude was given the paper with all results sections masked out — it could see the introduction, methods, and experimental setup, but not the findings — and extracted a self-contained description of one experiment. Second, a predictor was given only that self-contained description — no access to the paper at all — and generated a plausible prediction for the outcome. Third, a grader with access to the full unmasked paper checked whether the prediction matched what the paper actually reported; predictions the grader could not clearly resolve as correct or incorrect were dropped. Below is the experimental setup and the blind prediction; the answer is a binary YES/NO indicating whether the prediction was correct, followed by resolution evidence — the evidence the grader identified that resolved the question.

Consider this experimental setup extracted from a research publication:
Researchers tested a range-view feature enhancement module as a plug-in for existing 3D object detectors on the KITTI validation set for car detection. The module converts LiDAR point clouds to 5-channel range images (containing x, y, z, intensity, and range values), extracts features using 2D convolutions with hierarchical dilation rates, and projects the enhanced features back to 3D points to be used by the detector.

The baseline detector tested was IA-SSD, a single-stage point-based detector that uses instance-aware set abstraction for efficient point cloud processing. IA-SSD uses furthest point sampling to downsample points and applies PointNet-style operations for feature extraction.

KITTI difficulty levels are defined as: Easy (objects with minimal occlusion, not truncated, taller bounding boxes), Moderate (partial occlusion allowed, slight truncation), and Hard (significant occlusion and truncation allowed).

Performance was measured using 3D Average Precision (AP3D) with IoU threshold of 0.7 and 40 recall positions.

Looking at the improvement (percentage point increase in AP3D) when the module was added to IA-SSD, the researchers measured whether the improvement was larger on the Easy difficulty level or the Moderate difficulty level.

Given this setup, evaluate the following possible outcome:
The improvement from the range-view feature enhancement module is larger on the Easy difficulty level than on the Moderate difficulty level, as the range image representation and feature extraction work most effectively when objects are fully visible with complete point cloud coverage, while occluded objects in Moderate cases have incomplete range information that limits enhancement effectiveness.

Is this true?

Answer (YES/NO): NO